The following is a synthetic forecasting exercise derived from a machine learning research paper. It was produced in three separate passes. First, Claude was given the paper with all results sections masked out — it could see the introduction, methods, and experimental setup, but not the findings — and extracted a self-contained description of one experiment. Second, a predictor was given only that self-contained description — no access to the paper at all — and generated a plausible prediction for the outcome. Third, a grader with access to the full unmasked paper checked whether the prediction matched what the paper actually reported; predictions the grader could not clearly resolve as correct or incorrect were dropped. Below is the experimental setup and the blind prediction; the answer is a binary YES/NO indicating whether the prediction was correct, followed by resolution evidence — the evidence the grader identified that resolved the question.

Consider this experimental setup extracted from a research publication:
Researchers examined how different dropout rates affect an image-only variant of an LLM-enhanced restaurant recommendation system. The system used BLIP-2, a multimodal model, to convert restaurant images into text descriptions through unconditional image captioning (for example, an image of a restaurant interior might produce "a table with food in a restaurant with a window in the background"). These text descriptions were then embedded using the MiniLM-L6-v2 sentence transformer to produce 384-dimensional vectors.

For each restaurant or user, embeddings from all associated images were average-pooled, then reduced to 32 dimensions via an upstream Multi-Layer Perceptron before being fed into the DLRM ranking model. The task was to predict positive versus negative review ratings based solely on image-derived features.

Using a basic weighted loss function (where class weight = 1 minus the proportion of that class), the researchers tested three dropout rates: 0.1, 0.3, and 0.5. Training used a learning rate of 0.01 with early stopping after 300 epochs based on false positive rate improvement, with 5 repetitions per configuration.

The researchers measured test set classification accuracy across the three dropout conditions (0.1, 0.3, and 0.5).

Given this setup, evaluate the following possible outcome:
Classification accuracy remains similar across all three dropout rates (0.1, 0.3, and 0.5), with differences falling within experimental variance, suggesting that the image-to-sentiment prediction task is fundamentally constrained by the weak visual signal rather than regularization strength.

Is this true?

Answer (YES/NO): NO